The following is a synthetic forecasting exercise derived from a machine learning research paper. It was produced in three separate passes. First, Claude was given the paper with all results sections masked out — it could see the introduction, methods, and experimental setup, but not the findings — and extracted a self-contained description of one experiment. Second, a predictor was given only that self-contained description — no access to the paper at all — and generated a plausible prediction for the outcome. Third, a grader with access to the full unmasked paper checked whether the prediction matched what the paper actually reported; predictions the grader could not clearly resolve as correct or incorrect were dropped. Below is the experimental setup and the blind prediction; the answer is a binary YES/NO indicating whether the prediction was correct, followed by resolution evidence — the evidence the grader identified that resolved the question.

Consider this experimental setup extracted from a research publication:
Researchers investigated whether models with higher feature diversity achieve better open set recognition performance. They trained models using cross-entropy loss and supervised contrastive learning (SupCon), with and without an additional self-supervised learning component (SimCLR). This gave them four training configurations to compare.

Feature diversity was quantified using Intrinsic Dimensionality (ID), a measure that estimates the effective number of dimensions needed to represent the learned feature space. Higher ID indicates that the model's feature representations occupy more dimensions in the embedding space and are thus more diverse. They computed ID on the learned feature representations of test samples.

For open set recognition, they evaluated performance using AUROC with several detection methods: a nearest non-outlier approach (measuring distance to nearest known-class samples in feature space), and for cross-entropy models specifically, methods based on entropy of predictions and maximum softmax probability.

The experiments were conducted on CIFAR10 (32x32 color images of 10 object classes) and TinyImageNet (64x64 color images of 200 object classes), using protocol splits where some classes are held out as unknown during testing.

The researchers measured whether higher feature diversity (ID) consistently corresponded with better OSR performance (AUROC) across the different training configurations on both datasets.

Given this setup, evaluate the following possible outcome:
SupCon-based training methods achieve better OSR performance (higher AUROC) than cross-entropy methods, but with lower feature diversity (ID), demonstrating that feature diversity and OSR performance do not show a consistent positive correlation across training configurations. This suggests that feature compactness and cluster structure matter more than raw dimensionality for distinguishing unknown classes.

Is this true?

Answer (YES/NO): NO